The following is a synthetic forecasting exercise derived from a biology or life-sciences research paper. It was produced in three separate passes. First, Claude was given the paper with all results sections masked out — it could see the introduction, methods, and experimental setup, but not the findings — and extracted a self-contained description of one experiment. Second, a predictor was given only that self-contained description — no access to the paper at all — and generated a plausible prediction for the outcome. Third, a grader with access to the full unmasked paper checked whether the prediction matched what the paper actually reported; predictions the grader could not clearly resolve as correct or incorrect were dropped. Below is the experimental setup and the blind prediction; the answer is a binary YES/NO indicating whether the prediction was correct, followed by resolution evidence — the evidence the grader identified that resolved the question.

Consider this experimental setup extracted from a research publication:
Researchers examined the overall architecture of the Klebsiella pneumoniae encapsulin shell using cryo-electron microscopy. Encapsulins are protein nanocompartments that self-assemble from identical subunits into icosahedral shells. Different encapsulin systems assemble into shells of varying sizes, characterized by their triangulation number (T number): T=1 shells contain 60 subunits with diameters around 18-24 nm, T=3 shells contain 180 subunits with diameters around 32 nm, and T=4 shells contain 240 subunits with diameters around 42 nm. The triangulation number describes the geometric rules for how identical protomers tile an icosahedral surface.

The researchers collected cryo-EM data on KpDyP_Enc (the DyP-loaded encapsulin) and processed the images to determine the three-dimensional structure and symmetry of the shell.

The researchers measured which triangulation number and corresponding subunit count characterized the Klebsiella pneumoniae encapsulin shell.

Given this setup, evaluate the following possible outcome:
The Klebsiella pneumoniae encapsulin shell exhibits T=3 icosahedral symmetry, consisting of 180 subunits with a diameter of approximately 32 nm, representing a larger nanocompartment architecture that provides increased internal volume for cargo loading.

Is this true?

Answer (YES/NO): NO